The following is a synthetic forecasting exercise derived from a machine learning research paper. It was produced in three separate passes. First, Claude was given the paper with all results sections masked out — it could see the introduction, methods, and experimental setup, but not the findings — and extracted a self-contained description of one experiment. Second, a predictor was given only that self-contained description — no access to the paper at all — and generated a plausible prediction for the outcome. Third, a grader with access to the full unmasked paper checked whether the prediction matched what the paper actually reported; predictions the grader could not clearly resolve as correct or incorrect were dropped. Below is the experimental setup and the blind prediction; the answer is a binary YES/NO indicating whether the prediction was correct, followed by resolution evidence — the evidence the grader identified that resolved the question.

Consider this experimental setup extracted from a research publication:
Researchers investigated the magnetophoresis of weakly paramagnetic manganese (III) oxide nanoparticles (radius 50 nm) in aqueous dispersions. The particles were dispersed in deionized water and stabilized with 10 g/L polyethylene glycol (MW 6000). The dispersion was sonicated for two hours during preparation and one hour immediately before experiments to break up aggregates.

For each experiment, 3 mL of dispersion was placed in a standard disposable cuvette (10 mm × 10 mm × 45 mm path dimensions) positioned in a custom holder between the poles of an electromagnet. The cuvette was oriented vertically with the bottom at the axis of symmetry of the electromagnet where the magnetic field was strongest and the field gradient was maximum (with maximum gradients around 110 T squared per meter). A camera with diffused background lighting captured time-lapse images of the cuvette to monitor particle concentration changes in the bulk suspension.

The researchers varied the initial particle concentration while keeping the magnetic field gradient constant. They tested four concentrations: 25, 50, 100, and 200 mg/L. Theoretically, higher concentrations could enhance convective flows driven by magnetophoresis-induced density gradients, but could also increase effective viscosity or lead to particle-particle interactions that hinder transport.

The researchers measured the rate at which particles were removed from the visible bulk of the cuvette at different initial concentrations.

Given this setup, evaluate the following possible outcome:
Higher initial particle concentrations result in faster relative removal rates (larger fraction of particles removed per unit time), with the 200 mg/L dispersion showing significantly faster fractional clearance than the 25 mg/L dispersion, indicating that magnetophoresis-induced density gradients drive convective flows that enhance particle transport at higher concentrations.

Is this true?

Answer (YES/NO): NO